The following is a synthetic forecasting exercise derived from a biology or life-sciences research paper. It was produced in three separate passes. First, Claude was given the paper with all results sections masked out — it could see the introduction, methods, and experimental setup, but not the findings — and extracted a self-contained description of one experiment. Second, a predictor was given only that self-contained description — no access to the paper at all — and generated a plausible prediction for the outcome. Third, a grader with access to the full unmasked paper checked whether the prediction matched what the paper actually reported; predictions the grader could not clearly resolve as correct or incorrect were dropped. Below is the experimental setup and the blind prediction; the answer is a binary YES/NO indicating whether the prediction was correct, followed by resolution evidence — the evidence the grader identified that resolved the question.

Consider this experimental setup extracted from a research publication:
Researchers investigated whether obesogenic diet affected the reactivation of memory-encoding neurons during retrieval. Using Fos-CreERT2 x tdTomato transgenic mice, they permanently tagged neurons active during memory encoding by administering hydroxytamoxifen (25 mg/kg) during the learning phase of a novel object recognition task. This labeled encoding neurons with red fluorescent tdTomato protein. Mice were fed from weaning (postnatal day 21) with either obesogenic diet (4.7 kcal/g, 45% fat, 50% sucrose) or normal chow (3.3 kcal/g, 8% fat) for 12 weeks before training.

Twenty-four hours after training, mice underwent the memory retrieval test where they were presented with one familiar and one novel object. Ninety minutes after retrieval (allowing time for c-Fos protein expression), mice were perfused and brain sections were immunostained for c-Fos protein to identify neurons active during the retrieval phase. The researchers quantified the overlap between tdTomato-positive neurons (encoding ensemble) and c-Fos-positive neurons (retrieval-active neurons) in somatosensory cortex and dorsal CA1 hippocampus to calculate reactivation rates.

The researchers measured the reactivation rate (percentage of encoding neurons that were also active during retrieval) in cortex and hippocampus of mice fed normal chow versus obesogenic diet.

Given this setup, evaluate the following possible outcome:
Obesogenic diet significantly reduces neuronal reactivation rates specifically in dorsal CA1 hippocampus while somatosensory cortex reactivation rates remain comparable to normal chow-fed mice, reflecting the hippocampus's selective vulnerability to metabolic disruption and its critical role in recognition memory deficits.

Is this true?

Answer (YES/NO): NO